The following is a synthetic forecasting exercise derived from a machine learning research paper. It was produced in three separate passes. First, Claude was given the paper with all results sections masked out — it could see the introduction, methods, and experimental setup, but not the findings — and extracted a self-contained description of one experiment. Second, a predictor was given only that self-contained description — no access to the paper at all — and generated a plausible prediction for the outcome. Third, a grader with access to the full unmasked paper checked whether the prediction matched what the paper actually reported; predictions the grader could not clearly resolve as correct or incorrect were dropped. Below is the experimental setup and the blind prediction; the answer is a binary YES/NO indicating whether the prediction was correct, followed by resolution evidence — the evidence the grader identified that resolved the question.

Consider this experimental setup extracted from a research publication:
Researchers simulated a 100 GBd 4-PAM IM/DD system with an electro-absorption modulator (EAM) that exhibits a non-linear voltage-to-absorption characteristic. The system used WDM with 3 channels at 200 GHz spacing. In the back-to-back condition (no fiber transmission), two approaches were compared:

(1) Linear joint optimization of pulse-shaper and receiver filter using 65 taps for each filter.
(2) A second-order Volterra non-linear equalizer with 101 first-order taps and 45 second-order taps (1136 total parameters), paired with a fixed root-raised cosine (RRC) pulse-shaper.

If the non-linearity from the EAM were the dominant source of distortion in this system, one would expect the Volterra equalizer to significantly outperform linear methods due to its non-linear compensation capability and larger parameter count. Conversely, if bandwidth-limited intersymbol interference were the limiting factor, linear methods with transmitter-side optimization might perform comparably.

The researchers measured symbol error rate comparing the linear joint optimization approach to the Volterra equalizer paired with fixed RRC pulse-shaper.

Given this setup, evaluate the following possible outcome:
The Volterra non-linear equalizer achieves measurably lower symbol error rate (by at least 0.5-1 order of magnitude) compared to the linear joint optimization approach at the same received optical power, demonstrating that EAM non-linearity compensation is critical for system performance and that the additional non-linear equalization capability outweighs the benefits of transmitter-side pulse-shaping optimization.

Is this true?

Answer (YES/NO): NO